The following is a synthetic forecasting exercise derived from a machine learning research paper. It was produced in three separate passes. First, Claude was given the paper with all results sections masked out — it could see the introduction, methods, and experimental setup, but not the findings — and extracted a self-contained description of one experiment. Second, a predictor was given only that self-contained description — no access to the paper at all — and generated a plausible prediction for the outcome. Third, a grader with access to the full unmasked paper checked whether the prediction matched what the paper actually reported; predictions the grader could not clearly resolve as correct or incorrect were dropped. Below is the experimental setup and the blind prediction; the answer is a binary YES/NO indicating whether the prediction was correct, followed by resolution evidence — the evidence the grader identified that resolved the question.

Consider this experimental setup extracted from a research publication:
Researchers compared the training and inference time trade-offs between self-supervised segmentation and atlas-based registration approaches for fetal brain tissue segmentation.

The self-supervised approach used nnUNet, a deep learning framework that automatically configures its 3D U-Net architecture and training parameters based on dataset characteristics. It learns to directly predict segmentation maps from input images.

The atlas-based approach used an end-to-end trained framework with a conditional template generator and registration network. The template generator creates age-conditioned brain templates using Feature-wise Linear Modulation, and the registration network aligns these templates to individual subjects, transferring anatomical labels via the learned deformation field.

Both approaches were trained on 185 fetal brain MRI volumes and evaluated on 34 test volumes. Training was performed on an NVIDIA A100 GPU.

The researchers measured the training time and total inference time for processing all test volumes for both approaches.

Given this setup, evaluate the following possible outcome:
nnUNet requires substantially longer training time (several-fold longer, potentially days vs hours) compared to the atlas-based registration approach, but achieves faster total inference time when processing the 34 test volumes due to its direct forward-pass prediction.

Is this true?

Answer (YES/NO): NO